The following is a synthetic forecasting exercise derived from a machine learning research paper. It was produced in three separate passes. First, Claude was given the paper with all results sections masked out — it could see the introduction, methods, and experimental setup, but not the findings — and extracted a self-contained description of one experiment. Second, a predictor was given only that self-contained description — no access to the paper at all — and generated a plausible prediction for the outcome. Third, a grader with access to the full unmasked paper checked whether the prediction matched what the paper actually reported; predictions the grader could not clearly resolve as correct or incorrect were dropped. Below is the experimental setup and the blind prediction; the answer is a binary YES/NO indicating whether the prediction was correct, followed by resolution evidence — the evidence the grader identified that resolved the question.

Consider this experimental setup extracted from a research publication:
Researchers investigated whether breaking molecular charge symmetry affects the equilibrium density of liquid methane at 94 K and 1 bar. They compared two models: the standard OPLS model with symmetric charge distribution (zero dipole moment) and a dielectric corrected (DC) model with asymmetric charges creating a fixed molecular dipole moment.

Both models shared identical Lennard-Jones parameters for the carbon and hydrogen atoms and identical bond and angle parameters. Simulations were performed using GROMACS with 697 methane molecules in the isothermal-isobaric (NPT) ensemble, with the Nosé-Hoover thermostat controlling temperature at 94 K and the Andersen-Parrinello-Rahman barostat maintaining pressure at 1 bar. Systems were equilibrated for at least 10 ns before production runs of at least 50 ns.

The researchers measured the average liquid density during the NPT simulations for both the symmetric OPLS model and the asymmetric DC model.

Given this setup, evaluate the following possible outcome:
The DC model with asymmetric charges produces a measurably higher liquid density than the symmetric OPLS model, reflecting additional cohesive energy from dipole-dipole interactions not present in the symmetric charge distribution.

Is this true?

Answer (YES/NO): YES